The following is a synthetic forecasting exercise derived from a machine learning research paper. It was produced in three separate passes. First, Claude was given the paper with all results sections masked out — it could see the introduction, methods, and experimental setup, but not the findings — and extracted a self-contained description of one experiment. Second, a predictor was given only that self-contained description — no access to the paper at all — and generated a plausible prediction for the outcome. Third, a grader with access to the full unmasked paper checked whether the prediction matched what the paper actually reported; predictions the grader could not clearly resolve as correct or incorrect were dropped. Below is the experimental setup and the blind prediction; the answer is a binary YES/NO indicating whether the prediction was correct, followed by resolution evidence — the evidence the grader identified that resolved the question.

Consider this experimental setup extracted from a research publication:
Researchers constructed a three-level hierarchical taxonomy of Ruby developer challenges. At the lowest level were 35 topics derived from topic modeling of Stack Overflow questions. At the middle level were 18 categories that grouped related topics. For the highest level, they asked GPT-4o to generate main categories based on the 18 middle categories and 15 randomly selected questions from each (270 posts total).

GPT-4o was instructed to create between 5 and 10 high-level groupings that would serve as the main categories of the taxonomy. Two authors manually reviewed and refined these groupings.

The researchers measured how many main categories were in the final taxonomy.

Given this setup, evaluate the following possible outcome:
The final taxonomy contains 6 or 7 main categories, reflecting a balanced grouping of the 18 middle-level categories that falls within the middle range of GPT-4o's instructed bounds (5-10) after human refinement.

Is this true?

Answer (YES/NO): YES